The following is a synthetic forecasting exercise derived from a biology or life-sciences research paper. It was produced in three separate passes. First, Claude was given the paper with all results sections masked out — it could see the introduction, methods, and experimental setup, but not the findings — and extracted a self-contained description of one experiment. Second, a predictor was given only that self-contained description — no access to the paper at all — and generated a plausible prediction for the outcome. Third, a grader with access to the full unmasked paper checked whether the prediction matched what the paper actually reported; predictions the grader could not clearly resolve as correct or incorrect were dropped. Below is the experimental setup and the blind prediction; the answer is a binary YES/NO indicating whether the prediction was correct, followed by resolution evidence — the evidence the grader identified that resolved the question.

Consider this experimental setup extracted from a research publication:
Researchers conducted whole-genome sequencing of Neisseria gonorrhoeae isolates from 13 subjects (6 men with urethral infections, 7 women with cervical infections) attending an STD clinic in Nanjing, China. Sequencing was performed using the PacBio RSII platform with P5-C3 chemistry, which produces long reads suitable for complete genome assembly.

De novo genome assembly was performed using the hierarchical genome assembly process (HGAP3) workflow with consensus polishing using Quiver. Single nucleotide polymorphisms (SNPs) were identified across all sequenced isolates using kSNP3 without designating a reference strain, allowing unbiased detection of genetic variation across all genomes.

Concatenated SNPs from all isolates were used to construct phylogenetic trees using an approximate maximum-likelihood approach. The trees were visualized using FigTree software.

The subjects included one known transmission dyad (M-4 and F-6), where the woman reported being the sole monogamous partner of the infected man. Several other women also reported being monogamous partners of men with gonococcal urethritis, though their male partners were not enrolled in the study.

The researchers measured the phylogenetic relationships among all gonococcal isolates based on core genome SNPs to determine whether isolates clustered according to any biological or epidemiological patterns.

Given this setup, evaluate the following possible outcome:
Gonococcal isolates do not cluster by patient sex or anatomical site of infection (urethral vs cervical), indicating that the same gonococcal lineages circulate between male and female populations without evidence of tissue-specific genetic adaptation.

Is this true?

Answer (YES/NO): YES